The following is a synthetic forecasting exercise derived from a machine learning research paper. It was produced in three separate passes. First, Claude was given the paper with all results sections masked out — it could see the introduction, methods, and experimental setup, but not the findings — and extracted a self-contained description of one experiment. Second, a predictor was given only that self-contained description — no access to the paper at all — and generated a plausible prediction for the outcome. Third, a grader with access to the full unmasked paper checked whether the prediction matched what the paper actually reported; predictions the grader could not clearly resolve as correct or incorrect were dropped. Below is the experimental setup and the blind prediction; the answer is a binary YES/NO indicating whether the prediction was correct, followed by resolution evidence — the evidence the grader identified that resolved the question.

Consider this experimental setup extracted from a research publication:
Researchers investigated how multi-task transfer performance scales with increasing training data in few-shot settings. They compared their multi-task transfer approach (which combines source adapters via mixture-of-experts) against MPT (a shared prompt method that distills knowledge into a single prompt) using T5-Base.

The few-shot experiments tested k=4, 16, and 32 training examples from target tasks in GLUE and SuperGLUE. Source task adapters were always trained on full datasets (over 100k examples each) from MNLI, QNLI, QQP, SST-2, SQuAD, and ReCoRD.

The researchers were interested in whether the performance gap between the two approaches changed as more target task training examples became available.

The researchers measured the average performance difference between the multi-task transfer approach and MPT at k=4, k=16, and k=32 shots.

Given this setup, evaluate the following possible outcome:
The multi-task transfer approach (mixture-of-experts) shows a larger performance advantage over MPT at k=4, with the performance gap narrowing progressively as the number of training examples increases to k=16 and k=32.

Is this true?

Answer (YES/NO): NO